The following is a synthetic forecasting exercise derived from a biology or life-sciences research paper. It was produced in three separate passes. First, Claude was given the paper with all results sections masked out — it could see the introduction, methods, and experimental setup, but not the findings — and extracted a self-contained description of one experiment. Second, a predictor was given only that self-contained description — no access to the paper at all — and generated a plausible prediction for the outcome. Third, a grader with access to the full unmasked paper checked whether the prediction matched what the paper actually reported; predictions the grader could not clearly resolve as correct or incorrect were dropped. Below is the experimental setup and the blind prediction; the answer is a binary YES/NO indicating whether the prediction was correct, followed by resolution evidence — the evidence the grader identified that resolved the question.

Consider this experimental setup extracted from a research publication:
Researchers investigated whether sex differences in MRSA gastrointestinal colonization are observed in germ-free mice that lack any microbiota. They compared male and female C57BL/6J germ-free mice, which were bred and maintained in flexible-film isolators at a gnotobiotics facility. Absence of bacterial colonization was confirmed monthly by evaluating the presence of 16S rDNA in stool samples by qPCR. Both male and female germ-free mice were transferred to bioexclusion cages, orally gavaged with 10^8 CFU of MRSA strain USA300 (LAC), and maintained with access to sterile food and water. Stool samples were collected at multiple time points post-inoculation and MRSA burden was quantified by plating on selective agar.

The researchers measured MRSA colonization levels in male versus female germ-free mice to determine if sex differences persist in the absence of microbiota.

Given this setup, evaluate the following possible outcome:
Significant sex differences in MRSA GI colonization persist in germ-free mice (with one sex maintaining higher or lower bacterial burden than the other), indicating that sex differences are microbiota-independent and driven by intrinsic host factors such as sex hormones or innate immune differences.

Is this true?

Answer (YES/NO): NO